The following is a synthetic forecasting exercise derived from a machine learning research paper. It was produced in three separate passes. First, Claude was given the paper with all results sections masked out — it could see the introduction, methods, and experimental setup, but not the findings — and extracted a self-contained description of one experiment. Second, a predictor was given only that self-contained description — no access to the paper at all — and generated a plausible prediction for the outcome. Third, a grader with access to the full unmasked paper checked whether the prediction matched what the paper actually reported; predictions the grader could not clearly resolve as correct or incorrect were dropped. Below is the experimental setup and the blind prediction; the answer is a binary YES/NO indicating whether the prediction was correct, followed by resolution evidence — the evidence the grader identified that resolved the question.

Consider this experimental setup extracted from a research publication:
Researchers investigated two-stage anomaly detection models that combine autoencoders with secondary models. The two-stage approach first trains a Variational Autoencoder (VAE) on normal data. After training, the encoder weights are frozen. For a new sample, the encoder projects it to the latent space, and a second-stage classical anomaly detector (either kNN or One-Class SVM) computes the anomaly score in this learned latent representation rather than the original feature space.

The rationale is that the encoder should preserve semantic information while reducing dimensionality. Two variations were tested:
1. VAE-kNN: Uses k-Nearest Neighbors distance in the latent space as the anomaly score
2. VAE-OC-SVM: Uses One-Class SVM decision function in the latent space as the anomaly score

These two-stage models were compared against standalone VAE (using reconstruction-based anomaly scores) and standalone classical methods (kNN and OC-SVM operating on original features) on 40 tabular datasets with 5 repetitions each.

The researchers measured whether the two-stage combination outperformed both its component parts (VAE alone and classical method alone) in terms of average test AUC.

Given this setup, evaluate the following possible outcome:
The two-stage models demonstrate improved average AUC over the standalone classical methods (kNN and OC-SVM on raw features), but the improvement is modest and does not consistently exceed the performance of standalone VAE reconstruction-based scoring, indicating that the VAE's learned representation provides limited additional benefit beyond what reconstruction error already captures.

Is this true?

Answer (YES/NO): NO